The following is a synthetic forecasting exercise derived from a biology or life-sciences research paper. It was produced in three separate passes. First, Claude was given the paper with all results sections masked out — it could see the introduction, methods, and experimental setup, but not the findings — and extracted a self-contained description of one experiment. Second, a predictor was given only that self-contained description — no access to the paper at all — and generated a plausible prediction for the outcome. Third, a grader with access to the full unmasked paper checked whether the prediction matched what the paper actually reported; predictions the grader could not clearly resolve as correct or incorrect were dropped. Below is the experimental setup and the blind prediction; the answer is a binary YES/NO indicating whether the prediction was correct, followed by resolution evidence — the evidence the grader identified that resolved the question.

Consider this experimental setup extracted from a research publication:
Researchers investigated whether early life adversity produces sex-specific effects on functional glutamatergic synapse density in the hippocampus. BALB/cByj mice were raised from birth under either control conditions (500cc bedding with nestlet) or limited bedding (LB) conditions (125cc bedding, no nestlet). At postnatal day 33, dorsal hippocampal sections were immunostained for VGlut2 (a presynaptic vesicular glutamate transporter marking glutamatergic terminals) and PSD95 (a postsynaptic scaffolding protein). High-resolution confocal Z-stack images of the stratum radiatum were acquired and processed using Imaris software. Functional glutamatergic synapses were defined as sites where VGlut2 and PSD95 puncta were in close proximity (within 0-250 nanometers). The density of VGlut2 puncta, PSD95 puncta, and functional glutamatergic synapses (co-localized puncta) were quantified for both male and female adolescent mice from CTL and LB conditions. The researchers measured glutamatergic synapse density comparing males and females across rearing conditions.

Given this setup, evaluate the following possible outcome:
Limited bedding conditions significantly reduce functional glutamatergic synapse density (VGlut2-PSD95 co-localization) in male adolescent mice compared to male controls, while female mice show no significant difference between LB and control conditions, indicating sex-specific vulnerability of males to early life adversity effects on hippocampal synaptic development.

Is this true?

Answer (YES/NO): YES